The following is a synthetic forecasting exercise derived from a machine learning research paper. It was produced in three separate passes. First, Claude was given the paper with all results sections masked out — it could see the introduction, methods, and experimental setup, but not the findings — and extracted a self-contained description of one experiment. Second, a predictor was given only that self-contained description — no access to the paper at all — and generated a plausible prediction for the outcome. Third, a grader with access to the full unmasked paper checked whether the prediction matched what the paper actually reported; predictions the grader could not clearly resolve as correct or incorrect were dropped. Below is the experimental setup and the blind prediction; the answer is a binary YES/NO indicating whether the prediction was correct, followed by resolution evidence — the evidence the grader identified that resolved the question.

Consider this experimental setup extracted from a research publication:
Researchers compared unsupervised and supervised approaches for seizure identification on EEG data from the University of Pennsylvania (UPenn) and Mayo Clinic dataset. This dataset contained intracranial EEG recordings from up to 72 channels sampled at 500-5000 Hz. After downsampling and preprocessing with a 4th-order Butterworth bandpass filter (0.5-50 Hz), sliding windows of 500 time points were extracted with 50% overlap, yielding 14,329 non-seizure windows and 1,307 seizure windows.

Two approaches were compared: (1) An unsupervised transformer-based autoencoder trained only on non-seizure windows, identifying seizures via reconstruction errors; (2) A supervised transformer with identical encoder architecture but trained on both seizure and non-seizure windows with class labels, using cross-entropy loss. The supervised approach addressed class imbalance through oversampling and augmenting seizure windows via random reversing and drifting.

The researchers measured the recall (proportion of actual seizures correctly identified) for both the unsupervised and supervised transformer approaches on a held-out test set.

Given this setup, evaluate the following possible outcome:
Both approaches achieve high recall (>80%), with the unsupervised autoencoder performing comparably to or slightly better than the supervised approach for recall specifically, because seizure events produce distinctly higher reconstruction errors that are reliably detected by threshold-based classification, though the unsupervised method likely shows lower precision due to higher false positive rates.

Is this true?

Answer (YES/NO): NO